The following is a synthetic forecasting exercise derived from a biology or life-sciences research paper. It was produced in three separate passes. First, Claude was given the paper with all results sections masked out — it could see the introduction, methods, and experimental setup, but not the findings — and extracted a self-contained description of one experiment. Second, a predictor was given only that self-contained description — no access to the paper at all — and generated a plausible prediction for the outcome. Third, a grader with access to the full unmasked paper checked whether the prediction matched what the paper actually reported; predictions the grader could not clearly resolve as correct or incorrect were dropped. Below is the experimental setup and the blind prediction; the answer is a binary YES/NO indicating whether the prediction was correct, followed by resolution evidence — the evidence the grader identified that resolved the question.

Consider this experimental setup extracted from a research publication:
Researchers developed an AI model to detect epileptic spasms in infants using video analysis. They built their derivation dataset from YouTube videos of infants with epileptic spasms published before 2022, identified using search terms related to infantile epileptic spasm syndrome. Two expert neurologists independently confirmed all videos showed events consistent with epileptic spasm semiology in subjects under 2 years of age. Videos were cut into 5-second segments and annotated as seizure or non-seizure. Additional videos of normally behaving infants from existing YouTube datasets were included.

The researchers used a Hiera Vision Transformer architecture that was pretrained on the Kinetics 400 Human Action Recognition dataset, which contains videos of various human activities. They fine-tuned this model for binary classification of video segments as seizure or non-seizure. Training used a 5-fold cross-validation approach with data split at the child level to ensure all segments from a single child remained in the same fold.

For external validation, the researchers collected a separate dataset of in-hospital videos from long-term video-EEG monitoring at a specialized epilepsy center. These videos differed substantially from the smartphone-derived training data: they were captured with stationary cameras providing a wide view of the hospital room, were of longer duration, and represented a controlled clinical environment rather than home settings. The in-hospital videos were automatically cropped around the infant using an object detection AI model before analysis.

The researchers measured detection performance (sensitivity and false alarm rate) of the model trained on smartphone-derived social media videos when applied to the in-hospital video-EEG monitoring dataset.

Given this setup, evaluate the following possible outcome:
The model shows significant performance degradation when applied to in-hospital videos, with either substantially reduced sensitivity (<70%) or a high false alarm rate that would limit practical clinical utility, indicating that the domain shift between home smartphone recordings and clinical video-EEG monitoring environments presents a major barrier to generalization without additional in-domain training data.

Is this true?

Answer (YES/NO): NO